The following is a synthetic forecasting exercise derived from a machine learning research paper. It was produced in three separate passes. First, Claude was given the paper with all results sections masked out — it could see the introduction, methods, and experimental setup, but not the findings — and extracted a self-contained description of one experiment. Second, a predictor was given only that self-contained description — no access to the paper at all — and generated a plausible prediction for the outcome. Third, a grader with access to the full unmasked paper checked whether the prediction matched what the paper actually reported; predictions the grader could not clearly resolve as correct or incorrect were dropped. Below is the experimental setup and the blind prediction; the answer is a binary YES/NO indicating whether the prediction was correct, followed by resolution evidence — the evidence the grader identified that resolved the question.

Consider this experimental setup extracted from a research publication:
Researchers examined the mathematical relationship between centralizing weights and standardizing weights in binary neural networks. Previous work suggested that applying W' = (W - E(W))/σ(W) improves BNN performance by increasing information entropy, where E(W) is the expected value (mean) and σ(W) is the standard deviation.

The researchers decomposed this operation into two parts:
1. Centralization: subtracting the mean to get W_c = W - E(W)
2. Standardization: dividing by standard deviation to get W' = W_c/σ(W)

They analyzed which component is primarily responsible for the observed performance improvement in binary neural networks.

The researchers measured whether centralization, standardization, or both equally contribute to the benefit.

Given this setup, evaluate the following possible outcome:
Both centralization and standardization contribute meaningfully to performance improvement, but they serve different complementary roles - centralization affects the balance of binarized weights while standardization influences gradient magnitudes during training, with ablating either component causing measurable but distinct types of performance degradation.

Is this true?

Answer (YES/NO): NO